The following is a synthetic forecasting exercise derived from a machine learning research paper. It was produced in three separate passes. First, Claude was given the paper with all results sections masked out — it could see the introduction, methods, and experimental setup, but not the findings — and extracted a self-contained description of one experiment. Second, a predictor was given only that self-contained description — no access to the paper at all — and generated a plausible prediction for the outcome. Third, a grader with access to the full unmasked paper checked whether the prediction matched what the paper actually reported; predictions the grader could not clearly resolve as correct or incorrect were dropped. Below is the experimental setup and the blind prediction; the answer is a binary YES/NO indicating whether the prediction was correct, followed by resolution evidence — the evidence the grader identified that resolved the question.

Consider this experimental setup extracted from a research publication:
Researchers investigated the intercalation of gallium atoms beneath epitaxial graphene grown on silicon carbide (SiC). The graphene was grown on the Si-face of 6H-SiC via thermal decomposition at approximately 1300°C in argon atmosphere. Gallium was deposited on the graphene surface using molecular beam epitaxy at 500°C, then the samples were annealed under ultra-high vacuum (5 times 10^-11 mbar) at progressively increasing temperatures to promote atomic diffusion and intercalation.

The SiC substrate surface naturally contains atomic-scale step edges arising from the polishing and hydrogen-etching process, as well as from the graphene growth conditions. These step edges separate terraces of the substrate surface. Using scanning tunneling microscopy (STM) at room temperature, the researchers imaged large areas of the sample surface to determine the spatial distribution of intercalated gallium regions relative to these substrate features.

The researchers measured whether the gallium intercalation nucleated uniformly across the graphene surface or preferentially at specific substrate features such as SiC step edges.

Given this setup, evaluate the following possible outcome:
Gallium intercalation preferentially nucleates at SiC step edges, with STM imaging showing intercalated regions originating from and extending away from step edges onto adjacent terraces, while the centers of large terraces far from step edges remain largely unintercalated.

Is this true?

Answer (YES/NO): NO